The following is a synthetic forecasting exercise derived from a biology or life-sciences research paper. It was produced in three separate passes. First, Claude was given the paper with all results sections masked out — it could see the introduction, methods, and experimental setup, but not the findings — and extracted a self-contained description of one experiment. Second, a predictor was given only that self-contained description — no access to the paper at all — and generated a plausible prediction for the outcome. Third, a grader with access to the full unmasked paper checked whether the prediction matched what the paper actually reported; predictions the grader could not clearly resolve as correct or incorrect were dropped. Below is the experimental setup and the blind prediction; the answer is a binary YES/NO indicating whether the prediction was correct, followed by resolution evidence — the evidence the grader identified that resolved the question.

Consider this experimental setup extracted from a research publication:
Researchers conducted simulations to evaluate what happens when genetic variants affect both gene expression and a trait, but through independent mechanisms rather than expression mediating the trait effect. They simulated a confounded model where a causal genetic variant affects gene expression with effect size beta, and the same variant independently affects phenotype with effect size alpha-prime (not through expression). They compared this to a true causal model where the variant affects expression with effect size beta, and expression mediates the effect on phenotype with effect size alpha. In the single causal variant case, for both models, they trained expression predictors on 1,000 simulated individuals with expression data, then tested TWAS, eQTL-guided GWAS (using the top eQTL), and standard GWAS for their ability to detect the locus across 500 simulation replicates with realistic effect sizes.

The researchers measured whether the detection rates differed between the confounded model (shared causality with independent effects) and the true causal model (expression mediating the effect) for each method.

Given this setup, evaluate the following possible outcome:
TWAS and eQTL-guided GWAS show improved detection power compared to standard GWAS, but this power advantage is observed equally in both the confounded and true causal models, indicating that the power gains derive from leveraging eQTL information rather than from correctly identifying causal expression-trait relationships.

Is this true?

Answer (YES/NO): NO